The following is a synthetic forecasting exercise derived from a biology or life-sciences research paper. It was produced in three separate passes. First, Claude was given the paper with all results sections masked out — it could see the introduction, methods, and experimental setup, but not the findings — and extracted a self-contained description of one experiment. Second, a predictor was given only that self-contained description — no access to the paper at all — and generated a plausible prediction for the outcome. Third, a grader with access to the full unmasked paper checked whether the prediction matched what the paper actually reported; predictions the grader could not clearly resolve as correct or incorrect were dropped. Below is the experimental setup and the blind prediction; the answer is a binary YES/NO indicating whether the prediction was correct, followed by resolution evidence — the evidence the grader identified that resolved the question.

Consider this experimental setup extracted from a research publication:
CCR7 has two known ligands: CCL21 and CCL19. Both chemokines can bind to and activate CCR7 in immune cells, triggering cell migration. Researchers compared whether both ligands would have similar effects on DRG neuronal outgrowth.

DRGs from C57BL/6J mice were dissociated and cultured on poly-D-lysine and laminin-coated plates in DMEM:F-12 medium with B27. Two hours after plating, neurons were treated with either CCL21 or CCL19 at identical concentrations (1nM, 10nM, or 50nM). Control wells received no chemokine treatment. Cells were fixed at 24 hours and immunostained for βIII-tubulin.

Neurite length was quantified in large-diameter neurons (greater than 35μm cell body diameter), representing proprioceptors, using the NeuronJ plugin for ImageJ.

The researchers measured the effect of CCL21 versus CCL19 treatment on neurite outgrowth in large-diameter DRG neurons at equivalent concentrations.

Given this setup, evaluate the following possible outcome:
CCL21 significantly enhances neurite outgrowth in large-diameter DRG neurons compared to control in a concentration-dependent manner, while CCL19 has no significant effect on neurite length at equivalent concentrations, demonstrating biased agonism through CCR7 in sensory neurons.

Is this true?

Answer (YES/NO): YES